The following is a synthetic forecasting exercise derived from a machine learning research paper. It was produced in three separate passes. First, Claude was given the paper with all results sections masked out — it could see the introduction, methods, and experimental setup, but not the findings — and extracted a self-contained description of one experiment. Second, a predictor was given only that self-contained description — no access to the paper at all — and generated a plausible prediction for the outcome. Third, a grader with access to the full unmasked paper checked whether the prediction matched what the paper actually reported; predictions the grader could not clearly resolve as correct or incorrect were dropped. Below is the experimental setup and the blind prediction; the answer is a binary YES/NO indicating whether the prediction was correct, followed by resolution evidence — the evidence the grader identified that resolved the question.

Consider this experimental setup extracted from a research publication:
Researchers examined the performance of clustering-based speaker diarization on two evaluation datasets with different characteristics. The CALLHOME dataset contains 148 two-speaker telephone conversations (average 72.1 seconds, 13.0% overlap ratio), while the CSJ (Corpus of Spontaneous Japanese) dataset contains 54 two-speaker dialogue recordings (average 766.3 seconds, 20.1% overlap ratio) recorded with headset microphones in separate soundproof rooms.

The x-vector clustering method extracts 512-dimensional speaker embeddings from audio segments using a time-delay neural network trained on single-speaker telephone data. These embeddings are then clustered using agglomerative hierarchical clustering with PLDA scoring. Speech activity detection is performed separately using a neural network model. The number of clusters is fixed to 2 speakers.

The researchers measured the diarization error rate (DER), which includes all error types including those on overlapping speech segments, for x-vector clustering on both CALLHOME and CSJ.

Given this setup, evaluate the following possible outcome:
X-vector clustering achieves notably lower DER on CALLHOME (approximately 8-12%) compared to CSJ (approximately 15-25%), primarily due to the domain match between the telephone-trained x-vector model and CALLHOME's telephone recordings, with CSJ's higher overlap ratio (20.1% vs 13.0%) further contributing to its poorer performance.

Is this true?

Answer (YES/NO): YES